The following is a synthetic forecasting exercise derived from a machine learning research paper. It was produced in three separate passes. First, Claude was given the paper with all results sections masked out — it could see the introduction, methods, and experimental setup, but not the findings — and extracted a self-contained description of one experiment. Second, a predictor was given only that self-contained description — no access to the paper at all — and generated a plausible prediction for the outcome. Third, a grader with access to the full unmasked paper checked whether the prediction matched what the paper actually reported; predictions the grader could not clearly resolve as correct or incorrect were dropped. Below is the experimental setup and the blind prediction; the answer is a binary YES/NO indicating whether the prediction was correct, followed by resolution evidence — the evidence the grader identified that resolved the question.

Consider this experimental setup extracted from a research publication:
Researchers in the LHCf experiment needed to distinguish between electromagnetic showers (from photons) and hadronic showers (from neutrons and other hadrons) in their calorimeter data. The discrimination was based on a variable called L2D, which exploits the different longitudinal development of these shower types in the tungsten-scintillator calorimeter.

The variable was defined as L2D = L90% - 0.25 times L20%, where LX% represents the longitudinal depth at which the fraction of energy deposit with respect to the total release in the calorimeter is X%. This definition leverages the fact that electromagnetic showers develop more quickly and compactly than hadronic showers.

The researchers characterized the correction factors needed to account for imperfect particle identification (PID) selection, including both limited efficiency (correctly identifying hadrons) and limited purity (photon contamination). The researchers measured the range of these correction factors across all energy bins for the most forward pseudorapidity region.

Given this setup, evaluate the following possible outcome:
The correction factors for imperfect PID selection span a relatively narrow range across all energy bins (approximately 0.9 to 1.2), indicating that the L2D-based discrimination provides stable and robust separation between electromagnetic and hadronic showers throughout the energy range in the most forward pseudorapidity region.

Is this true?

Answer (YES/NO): NO